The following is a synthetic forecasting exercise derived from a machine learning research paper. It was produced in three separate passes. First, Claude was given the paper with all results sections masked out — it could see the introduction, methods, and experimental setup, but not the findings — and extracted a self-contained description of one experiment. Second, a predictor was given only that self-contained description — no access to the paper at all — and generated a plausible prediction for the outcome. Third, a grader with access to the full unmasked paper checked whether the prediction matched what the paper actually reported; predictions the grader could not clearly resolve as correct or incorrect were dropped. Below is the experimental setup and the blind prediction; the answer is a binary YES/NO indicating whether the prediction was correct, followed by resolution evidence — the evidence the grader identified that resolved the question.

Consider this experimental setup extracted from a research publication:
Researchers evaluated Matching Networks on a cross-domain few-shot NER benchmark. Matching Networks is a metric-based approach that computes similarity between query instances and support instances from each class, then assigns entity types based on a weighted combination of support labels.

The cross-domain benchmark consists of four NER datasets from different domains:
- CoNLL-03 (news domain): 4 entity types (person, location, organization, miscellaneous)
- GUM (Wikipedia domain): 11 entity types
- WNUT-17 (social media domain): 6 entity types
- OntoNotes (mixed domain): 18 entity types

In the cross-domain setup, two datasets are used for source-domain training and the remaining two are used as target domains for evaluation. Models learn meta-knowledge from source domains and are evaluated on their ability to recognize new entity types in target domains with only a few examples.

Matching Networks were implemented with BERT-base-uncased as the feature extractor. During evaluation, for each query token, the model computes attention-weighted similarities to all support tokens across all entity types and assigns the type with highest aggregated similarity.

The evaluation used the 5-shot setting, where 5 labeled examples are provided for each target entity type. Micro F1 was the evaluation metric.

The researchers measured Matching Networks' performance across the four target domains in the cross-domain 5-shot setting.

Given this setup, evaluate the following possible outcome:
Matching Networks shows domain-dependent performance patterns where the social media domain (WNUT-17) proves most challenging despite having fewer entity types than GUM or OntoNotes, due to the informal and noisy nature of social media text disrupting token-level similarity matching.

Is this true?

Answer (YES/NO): NO